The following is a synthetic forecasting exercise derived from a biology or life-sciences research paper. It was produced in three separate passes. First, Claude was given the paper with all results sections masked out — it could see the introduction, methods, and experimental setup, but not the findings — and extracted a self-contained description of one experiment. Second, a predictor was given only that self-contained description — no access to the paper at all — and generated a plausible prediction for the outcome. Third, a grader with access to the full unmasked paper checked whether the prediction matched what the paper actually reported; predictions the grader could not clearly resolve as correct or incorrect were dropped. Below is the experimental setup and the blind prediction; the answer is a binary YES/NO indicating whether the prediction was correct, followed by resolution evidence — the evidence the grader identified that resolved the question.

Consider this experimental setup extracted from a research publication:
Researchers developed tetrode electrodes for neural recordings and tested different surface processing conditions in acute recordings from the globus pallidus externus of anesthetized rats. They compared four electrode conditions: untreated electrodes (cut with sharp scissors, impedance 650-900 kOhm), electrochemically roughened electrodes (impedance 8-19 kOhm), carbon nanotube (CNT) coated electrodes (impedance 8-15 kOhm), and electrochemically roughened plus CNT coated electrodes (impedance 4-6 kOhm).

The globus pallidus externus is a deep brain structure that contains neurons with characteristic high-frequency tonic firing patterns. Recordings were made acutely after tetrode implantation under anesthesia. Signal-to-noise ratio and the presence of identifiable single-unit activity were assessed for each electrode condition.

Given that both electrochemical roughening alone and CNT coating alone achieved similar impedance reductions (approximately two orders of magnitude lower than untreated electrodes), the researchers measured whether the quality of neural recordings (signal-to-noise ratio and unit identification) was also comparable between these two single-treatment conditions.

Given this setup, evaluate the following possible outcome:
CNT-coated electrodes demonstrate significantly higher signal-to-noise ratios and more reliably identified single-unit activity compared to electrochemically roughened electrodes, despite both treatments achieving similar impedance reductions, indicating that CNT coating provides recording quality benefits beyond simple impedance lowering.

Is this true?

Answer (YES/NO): YES